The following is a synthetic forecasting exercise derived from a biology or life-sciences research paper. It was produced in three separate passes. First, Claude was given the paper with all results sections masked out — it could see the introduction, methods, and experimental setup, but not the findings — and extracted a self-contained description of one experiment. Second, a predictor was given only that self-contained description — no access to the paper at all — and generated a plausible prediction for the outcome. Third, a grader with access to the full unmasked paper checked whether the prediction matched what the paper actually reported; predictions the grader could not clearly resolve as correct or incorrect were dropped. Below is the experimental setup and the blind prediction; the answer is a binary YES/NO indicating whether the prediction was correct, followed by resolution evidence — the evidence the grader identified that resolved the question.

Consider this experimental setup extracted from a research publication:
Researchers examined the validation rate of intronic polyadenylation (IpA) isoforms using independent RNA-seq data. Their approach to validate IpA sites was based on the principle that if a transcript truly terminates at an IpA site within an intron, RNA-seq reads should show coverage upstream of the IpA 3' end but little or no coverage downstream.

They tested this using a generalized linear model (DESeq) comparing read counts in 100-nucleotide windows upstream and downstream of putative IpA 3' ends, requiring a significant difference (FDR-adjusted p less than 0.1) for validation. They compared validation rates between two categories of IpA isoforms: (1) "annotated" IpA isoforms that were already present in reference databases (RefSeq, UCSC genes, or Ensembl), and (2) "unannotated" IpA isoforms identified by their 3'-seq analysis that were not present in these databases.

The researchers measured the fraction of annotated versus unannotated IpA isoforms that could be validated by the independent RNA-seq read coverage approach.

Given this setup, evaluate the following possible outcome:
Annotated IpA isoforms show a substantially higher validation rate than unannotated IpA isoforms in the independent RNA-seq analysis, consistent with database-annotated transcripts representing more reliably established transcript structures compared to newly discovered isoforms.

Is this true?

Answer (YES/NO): NO